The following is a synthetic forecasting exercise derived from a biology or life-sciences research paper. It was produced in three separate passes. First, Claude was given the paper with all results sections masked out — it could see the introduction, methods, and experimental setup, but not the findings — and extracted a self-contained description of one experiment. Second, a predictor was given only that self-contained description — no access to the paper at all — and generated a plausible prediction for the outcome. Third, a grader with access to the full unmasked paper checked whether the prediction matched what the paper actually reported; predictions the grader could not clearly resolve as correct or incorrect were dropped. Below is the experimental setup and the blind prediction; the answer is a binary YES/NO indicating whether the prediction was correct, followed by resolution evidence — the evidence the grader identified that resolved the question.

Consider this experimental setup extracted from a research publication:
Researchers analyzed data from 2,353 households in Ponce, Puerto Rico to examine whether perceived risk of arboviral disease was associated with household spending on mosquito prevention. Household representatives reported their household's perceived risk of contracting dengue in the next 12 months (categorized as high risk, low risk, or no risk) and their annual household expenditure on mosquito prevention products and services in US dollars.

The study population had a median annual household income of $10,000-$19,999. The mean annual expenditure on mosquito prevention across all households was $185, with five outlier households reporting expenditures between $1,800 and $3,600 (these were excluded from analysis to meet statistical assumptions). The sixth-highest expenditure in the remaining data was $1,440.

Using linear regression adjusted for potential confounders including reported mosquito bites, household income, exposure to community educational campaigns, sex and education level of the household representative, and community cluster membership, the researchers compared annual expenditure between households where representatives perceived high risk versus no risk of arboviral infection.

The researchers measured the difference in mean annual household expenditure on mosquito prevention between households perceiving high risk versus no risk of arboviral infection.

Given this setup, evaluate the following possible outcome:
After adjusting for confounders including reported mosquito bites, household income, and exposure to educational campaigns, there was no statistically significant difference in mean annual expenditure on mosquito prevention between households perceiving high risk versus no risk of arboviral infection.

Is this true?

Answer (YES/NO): NO